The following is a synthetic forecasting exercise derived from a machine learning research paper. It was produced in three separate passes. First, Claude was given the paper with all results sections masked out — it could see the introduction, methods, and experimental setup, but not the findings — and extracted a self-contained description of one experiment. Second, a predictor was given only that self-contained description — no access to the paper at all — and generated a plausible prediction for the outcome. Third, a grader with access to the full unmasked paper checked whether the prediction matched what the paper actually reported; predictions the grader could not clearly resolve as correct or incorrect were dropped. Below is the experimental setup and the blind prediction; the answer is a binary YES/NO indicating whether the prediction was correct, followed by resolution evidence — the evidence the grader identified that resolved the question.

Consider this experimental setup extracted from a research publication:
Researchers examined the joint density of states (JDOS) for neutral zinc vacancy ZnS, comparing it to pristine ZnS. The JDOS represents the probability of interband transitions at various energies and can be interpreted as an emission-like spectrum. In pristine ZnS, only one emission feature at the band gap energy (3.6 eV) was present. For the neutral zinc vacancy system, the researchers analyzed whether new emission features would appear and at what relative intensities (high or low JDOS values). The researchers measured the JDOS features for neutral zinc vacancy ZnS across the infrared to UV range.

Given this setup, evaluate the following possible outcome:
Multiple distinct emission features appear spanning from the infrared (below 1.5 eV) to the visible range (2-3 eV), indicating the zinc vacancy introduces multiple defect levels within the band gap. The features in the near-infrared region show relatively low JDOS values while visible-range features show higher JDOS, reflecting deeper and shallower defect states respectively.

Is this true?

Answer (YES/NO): NO